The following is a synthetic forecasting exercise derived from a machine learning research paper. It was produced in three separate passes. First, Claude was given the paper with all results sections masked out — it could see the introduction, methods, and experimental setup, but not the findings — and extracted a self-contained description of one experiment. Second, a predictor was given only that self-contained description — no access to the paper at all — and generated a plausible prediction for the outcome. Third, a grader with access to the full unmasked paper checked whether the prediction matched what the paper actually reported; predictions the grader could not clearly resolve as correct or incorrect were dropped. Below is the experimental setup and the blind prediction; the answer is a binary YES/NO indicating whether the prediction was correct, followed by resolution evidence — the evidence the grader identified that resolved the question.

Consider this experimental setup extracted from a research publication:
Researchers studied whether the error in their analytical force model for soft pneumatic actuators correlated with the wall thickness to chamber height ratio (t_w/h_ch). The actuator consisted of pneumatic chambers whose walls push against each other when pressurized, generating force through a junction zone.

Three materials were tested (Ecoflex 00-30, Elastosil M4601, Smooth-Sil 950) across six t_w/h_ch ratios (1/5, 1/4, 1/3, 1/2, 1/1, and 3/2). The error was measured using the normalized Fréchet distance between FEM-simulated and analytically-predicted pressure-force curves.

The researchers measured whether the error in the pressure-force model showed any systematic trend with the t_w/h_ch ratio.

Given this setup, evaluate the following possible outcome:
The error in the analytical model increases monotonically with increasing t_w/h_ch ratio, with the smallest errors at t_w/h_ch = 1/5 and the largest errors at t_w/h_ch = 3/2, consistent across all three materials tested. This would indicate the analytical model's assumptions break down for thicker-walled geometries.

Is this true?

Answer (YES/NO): NO